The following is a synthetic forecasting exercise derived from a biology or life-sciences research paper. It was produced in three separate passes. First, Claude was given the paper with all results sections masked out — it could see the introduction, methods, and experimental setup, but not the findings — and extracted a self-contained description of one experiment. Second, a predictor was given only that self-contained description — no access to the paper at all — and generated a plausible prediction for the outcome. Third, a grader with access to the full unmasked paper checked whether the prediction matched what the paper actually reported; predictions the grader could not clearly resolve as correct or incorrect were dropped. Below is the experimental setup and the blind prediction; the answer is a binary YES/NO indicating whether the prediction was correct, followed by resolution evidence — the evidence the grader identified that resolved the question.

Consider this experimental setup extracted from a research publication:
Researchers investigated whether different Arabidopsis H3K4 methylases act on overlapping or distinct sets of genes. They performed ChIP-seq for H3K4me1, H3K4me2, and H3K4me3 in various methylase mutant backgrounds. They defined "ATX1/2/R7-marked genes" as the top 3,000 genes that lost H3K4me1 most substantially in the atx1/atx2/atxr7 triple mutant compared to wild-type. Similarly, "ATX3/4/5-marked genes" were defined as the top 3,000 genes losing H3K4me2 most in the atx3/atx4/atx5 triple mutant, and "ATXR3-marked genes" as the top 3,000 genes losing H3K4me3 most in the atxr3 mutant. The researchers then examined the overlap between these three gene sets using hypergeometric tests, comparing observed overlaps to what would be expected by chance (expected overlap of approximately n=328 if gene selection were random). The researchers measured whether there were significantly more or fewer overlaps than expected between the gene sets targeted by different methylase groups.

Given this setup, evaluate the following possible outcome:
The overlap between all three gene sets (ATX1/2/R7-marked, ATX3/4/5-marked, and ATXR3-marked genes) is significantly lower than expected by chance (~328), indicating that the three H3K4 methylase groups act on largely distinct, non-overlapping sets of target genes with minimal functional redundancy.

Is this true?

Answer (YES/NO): YES